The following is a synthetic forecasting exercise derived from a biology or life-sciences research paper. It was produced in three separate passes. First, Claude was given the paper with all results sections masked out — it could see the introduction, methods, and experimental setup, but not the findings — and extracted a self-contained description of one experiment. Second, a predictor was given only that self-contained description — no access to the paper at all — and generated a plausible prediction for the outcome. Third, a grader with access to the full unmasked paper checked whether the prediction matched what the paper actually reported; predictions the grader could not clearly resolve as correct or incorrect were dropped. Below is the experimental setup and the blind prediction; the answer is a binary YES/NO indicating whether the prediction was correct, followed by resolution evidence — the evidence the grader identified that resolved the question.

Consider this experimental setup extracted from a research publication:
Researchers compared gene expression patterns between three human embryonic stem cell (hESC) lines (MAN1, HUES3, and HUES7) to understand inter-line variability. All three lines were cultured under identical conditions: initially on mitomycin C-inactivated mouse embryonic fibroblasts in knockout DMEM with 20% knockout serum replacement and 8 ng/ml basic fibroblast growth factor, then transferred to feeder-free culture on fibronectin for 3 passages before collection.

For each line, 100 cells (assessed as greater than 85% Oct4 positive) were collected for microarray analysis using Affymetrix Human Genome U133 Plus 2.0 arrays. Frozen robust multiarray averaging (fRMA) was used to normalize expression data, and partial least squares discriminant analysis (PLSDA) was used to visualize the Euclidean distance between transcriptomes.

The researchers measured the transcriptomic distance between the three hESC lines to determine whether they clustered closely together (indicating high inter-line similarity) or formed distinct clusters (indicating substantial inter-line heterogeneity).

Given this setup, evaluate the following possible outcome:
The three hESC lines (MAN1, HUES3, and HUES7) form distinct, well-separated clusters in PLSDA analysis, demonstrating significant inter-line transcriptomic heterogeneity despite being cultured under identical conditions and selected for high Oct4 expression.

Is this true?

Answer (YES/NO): YES